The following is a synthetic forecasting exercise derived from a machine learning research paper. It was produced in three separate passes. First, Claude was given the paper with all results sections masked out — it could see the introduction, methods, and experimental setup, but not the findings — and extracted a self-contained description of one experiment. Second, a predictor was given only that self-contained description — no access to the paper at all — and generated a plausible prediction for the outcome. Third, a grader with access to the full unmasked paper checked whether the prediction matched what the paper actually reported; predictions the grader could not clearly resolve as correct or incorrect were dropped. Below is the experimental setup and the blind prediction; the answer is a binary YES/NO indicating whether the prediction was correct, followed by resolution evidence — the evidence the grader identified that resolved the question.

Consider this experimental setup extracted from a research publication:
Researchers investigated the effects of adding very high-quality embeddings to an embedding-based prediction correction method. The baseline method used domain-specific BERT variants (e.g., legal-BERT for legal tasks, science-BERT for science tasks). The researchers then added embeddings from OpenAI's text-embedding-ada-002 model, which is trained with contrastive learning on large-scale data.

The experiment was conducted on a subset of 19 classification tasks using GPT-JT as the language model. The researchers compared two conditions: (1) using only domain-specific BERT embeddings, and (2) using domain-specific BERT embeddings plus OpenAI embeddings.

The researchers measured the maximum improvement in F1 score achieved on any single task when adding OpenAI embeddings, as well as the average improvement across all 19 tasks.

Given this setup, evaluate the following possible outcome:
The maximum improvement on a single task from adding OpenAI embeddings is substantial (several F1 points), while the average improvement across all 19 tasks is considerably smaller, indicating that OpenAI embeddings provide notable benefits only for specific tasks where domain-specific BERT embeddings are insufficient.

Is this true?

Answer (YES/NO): YES